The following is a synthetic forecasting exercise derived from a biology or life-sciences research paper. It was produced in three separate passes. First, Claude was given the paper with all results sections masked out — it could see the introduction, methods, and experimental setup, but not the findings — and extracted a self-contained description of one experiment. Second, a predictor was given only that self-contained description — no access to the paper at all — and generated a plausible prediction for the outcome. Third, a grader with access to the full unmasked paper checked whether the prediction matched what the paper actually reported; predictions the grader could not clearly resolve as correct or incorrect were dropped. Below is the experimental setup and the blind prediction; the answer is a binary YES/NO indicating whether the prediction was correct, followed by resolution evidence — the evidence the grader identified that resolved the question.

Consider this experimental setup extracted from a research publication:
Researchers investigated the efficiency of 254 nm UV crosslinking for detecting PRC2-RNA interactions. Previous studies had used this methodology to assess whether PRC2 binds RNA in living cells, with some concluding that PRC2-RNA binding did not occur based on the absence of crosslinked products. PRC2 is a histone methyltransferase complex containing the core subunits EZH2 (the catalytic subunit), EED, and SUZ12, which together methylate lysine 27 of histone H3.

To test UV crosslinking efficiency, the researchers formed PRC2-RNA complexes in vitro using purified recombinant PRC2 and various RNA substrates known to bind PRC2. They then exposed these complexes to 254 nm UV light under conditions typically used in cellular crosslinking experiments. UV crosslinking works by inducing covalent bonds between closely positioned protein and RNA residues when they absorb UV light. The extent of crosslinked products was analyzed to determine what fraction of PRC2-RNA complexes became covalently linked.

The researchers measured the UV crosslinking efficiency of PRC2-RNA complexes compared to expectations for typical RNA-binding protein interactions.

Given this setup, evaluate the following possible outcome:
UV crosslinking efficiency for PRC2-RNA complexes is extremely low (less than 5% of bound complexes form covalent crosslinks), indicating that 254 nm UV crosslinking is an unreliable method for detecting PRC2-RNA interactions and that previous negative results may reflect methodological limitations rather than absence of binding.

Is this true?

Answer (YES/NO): YES